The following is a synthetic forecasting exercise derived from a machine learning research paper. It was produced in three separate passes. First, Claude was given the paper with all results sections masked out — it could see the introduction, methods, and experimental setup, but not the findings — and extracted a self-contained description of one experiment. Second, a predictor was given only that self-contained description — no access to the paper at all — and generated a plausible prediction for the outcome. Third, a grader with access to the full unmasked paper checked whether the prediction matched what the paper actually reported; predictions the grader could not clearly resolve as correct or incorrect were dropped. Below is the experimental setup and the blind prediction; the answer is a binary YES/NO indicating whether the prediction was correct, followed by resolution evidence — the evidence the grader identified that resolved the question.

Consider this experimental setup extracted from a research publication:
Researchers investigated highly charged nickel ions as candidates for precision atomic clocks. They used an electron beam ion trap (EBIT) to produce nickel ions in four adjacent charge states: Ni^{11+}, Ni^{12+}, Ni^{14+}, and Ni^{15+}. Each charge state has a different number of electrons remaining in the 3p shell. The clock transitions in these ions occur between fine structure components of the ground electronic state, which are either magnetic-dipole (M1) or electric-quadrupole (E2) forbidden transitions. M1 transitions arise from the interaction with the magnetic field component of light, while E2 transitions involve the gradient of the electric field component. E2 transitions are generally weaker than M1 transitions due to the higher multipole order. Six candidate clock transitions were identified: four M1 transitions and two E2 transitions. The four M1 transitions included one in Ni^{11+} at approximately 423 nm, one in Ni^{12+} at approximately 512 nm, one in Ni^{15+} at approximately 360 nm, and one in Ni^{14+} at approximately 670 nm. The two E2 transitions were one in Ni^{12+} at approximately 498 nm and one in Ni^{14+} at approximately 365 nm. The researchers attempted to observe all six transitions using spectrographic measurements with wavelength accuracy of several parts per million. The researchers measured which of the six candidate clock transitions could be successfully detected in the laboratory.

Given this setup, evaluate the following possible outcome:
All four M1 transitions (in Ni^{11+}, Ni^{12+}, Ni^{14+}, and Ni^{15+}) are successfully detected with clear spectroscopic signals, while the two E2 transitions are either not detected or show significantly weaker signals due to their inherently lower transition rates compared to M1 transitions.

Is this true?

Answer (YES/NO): YES